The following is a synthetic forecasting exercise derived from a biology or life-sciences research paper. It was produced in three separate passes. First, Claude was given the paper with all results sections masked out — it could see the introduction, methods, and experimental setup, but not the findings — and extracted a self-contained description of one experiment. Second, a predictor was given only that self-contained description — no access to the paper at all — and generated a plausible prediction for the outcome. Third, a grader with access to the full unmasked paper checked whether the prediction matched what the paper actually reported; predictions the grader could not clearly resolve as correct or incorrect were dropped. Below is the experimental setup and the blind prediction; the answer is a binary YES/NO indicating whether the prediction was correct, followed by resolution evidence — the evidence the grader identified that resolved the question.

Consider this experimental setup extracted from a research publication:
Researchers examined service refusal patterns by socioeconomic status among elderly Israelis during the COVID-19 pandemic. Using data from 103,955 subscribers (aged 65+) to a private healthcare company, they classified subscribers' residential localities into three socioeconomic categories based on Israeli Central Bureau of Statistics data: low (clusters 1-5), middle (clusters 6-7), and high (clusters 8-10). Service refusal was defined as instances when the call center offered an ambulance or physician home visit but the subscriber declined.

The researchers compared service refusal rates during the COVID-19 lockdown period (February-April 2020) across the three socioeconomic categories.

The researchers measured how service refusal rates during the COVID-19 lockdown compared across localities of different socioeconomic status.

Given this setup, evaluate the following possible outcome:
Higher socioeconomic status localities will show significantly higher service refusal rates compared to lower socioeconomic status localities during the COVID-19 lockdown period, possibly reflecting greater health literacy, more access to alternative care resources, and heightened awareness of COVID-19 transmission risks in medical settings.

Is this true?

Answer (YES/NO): NO